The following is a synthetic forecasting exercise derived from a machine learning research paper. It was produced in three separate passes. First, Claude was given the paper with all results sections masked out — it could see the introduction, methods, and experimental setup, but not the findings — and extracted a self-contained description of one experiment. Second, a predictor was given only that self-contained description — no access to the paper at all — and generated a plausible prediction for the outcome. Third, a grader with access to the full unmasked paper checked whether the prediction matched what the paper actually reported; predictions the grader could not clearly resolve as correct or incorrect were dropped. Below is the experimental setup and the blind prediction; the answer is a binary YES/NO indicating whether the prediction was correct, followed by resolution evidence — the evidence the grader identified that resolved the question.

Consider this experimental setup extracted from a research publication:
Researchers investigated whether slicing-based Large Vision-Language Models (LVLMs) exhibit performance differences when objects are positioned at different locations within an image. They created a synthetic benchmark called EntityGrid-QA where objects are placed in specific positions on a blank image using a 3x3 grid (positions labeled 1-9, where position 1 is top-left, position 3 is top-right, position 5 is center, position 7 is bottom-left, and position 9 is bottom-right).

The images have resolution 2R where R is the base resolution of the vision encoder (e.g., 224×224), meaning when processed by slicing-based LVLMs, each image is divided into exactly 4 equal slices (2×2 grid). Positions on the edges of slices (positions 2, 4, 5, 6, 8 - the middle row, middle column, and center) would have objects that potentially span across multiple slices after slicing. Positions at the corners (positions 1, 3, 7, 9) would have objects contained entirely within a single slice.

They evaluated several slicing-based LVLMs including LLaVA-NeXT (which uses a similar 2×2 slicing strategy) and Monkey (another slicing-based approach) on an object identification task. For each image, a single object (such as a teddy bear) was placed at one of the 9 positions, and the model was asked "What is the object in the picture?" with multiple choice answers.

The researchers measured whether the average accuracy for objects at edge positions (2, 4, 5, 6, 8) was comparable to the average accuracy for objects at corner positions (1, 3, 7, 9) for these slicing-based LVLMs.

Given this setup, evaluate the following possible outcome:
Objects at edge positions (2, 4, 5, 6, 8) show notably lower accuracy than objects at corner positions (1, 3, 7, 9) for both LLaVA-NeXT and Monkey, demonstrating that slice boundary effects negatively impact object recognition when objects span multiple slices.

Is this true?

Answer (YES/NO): YES